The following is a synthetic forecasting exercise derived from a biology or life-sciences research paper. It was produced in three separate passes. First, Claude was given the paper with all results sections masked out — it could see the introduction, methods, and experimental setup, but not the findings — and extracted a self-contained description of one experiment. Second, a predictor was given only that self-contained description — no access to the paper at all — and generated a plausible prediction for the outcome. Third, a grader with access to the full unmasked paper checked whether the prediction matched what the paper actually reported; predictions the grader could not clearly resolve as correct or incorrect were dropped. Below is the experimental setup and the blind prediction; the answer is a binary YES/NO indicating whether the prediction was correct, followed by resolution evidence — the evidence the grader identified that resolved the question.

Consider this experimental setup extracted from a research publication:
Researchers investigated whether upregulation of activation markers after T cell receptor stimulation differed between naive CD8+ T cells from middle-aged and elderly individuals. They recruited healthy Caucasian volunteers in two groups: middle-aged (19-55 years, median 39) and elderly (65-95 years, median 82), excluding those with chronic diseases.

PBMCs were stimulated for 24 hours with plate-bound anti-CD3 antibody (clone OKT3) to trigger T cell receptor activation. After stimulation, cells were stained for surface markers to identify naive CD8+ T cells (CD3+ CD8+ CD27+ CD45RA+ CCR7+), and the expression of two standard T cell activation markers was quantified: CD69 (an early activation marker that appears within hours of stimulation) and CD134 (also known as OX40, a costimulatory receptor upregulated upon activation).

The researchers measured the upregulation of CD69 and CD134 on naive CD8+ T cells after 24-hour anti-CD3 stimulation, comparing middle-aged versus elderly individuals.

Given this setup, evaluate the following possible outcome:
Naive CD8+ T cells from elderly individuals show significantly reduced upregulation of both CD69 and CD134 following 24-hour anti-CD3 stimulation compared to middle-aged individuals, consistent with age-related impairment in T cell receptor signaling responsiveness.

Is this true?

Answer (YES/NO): NO